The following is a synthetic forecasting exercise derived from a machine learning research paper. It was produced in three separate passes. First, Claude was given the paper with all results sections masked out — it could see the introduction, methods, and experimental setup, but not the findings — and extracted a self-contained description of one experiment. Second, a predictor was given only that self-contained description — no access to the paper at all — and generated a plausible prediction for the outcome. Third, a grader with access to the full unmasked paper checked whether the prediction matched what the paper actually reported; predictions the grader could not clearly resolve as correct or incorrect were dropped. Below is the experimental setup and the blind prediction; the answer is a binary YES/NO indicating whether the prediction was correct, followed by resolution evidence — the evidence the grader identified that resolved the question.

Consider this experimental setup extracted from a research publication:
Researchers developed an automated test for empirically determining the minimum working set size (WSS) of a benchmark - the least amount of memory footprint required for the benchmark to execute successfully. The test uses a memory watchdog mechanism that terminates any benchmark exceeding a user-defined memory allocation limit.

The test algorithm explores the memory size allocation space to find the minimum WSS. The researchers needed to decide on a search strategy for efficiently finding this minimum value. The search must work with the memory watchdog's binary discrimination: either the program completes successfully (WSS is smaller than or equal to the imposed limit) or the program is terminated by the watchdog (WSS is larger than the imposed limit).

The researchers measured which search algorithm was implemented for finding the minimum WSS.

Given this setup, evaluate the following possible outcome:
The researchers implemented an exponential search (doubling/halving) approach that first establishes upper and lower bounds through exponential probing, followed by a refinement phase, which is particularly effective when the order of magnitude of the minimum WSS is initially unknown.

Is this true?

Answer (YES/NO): NO